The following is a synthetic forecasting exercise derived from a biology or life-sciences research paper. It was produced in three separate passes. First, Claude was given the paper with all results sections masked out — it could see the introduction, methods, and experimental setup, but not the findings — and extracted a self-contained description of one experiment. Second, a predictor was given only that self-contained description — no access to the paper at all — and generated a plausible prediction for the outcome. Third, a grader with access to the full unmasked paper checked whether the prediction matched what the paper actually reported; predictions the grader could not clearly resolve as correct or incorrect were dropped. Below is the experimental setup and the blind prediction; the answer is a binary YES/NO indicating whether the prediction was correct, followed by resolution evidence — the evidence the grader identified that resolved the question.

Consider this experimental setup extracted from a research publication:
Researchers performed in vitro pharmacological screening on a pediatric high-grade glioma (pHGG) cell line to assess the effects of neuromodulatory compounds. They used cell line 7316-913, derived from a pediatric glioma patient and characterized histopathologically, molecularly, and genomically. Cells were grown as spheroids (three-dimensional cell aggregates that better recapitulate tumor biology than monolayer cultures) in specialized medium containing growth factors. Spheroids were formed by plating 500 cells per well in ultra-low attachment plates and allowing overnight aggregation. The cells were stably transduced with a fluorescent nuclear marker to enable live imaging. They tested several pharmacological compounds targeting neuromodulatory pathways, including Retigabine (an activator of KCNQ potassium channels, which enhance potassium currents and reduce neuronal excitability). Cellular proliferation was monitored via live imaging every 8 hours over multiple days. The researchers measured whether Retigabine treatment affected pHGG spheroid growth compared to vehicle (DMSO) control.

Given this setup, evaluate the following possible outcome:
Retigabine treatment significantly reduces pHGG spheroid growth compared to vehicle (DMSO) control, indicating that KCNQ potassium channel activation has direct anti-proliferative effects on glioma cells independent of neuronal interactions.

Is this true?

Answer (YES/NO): NO